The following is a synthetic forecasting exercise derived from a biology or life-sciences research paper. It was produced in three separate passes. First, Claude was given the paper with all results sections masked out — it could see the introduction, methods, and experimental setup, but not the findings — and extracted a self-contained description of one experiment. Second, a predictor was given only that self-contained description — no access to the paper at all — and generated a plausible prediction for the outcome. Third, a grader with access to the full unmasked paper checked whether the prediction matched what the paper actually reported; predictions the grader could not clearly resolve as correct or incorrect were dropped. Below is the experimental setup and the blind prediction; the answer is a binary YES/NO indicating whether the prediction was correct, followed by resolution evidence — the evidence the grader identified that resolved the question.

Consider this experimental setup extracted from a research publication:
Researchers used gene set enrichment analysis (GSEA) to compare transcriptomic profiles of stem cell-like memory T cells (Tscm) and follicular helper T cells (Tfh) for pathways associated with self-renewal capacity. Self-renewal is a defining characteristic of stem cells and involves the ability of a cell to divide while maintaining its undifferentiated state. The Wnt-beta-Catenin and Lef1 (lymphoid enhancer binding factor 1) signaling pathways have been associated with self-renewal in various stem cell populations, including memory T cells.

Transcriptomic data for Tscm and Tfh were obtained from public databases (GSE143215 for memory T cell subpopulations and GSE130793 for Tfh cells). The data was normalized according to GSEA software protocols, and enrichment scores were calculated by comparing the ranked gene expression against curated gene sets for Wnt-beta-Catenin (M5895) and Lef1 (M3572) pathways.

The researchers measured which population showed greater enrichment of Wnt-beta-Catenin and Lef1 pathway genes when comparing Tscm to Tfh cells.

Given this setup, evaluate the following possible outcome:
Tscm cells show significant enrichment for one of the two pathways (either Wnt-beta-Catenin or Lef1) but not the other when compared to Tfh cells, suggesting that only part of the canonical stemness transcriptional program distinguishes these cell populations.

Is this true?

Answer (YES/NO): NO